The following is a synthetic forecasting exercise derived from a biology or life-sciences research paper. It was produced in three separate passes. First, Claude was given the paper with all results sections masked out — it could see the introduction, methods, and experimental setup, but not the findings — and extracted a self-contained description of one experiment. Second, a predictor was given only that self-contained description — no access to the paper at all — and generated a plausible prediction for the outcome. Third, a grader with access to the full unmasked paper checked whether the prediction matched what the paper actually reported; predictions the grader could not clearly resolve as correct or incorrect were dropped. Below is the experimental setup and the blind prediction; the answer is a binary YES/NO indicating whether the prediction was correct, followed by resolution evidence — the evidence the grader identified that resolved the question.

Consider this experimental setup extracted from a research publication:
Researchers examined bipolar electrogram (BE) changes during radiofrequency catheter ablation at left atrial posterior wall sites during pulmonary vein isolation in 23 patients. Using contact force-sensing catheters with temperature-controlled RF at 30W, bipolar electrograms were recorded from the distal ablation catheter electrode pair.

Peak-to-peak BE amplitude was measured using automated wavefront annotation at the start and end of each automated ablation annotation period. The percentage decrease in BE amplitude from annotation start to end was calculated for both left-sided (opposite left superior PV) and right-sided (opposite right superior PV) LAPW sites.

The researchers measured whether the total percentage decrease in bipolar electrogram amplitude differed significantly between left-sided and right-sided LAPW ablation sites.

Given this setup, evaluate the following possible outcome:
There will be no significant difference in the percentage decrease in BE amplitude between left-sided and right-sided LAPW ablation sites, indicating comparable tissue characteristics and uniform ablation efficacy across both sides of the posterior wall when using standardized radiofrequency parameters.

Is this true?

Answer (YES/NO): YES